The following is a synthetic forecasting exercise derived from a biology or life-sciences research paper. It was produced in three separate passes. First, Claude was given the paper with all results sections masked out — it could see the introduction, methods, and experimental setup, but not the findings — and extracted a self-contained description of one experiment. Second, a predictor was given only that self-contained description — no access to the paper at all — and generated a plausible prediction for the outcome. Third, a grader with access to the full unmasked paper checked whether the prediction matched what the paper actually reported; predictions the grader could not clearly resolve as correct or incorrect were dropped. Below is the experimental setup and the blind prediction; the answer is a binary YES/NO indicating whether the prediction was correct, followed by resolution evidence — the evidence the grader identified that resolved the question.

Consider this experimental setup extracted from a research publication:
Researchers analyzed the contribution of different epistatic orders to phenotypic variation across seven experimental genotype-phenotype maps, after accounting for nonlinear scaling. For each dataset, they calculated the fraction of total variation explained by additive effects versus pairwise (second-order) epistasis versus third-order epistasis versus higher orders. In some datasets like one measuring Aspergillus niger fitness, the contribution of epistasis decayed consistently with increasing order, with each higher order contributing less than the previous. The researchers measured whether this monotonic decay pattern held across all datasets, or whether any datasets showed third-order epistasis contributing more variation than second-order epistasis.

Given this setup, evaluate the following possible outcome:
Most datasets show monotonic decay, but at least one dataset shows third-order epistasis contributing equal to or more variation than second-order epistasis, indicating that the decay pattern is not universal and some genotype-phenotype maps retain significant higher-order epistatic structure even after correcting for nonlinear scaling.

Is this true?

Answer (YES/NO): YES